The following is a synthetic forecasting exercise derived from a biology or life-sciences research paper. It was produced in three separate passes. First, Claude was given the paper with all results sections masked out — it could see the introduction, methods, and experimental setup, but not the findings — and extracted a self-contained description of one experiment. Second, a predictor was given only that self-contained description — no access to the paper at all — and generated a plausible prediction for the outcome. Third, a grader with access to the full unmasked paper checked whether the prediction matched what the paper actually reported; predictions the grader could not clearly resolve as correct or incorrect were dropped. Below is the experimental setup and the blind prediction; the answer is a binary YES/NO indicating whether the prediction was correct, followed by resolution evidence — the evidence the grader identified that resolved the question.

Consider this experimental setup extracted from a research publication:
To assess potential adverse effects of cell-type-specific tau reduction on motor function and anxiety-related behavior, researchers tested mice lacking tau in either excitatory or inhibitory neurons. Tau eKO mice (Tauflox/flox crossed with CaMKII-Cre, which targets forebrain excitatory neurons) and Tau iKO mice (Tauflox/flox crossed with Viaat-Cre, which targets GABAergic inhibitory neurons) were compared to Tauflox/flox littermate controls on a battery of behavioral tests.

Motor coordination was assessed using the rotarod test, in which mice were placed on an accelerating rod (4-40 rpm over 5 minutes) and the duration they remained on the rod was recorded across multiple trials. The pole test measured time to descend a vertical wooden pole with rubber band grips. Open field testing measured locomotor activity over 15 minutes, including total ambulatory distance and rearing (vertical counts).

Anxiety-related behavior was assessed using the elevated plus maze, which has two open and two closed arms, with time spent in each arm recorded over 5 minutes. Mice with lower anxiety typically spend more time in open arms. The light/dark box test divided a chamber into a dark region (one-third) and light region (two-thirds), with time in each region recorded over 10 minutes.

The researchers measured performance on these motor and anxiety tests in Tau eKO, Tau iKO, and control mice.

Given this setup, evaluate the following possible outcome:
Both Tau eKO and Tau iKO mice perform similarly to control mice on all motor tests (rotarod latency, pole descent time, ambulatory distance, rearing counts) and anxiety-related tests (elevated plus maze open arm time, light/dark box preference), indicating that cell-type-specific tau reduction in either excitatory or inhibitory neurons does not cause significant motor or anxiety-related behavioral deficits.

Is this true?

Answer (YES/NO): NO